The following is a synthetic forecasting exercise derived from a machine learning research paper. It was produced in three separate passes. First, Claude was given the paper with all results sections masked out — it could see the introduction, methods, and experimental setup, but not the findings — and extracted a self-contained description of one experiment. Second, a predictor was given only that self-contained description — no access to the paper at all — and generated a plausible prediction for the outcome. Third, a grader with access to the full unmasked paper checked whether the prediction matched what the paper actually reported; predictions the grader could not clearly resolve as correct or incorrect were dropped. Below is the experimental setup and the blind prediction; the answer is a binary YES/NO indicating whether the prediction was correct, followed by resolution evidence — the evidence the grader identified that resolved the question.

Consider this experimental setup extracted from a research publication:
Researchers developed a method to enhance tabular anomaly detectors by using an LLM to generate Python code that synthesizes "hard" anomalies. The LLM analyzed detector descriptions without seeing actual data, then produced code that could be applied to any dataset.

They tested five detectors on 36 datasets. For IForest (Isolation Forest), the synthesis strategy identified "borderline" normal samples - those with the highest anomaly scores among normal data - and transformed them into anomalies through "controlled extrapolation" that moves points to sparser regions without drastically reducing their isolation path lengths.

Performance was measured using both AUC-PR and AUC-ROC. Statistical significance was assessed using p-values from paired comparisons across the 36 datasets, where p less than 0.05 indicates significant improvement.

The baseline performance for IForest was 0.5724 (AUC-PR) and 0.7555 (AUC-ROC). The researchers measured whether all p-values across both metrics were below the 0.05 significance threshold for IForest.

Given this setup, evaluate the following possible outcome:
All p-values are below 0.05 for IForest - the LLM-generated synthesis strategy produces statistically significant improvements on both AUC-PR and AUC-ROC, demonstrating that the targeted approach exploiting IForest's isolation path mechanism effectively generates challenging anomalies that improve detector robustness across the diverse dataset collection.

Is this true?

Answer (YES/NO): YES